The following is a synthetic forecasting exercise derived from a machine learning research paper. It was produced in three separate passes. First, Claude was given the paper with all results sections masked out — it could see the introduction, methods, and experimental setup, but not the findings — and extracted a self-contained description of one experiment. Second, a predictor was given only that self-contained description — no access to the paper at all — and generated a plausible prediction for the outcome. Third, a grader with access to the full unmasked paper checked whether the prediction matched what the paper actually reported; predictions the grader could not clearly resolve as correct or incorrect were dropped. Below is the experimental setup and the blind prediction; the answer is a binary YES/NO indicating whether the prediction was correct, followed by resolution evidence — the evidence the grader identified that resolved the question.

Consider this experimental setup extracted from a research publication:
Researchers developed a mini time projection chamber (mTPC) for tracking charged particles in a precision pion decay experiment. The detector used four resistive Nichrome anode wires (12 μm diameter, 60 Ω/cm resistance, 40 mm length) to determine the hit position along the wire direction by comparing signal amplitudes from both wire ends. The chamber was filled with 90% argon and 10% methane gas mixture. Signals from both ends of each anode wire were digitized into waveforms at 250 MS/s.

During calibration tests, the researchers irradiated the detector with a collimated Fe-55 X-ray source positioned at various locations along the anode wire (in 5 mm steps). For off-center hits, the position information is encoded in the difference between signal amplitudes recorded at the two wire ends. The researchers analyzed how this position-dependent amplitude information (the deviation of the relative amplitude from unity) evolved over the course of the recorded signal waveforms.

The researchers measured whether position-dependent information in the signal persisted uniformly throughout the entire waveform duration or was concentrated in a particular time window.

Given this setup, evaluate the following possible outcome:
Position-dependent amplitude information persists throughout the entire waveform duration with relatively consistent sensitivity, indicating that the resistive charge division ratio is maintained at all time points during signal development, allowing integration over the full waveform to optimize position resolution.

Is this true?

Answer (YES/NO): NO